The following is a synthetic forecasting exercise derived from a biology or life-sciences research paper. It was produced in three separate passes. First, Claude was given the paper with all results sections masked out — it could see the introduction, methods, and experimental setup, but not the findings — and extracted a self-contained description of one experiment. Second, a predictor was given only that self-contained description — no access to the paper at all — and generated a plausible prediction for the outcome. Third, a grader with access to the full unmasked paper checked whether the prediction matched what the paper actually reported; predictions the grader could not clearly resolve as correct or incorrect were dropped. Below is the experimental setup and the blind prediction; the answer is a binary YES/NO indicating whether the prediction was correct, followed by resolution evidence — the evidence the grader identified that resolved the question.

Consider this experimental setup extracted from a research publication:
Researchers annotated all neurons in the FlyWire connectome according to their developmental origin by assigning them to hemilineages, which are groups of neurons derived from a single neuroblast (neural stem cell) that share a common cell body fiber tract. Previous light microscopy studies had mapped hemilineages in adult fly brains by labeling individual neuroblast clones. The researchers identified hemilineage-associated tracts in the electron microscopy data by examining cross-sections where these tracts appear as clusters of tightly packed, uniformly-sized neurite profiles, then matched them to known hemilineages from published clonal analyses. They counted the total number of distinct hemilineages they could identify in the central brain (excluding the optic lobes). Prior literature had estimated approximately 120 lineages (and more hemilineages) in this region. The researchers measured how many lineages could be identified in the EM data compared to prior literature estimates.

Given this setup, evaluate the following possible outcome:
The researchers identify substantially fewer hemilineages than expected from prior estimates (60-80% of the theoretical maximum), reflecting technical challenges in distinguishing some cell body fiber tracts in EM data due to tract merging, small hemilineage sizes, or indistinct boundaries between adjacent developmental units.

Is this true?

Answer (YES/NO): NO